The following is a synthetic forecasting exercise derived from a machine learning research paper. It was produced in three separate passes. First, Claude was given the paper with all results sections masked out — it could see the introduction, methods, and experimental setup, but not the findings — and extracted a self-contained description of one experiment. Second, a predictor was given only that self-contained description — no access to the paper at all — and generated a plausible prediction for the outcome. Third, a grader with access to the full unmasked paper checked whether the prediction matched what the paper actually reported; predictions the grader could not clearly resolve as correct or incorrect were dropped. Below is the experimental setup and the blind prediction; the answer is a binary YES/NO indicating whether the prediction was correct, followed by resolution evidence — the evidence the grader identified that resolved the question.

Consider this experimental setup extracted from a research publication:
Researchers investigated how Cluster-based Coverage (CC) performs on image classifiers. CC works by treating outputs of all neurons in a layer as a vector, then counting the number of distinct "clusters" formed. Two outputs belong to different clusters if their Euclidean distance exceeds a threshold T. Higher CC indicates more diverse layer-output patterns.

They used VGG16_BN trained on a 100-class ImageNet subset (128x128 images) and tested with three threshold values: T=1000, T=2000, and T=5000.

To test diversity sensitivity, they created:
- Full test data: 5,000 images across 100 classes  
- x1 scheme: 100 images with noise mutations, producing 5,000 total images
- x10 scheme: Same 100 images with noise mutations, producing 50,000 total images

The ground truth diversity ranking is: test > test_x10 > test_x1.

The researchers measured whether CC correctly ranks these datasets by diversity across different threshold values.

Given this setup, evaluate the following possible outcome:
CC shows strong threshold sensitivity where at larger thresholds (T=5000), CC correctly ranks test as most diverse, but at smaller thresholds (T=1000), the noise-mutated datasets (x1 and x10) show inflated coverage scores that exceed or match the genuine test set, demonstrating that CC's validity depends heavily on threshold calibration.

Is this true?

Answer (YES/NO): NO